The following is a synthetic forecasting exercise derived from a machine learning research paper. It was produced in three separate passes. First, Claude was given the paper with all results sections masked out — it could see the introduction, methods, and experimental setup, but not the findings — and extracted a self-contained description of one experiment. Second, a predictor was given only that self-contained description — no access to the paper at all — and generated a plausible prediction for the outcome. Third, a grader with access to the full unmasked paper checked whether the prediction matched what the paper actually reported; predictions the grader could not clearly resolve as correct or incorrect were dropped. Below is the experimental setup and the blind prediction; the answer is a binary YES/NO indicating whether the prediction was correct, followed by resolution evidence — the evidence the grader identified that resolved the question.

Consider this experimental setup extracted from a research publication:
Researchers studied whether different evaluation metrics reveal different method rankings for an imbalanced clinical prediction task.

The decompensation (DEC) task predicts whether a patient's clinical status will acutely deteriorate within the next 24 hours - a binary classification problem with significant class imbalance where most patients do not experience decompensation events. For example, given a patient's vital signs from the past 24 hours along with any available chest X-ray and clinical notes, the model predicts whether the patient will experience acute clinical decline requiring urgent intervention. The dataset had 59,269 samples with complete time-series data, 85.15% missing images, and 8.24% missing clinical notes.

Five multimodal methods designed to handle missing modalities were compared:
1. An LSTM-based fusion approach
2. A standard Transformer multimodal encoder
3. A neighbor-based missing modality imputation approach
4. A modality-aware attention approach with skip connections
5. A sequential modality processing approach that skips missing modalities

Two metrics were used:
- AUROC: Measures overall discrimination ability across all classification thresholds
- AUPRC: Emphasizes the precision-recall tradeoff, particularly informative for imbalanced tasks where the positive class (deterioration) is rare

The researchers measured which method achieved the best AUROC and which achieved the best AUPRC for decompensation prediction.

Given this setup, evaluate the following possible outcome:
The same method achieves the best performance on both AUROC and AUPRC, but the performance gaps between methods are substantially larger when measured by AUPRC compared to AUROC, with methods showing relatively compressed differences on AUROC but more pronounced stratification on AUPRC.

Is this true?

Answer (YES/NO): NO